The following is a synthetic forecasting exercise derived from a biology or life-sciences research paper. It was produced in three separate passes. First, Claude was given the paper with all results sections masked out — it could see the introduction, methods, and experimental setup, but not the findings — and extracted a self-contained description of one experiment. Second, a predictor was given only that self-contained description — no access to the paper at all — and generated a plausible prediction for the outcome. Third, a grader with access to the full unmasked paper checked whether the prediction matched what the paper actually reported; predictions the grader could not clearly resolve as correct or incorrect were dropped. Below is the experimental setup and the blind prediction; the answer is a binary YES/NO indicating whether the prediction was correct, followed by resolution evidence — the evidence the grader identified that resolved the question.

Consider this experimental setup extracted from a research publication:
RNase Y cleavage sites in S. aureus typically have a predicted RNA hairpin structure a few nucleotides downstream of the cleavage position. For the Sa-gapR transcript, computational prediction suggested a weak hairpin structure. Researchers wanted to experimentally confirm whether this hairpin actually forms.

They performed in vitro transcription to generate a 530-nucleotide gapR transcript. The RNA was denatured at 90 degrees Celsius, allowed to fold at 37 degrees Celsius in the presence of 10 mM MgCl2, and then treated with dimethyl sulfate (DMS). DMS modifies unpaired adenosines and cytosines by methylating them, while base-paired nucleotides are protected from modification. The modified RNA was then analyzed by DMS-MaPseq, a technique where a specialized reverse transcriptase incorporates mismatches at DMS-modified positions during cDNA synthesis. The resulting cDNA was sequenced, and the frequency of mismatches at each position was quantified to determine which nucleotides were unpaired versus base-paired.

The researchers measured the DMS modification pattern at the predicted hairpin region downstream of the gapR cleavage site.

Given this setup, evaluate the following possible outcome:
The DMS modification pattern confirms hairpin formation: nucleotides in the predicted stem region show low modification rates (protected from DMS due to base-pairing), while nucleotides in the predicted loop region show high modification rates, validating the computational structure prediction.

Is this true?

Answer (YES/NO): YES